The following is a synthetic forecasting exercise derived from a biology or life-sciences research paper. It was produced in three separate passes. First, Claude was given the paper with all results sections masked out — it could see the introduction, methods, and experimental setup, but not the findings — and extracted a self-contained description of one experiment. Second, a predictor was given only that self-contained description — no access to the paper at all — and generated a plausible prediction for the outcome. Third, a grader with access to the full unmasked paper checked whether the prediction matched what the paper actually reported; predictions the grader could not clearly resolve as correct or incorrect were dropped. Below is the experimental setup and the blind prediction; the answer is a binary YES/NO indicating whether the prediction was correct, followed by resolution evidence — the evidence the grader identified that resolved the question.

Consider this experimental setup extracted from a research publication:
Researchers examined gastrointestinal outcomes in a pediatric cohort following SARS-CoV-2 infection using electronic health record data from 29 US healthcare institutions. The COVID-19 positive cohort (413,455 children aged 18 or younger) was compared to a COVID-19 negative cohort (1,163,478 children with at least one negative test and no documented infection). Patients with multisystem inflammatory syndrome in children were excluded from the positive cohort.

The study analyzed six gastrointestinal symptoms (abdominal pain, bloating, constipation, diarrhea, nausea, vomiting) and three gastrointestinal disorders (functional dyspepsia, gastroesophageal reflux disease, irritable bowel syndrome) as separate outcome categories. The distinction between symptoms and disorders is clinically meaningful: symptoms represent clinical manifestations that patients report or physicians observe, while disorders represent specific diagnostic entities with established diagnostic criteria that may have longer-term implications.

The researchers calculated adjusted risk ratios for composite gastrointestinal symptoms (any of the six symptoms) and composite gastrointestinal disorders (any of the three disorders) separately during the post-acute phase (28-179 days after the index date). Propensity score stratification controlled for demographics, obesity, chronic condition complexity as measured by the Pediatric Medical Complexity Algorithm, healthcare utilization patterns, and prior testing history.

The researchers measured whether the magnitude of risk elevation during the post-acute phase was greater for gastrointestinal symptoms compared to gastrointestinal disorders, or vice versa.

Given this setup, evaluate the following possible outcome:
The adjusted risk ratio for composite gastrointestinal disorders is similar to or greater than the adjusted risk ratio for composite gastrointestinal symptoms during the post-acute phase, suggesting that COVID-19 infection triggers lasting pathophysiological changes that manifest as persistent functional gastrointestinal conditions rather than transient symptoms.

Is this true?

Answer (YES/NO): NO